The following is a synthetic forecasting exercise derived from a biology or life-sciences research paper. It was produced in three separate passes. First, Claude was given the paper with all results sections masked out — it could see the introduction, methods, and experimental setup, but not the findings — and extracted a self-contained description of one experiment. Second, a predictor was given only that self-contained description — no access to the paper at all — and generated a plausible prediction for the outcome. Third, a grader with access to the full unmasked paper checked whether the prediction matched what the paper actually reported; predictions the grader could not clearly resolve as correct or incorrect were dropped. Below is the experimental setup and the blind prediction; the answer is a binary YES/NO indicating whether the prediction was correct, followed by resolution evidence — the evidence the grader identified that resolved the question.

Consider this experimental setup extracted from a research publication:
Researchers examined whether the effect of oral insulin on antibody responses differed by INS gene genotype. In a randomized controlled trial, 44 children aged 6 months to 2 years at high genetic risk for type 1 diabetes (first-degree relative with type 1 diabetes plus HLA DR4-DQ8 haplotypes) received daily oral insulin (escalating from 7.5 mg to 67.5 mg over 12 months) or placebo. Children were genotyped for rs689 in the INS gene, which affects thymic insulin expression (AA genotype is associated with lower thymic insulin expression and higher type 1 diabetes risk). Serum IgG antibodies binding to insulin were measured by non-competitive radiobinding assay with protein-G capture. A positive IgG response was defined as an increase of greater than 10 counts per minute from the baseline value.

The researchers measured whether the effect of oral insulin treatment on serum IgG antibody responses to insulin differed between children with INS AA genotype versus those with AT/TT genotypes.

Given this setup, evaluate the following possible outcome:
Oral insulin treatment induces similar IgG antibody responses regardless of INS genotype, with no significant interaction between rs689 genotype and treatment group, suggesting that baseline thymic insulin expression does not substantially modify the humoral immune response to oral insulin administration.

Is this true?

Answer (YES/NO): NO